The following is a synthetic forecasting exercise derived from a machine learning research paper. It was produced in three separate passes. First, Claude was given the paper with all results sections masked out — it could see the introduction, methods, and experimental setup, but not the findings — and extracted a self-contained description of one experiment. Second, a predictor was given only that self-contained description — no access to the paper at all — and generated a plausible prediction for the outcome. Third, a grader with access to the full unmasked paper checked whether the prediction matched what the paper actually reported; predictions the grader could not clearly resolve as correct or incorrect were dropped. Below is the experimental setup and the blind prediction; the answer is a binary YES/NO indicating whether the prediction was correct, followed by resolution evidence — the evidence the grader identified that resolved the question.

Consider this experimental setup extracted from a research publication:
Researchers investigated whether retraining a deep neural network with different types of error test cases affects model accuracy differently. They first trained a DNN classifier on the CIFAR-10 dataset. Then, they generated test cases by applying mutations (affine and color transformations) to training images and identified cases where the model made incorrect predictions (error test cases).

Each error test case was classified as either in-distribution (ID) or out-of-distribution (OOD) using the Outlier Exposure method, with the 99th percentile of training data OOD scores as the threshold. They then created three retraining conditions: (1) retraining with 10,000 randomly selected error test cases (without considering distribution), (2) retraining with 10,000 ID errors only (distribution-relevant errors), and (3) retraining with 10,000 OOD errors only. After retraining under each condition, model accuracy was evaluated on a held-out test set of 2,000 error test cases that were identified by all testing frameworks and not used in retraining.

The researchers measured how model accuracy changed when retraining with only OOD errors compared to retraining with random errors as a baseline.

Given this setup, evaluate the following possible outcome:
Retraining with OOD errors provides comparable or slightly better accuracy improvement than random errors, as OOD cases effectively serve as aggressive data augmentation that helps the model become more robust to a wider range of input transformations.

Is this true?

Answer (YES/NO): NO